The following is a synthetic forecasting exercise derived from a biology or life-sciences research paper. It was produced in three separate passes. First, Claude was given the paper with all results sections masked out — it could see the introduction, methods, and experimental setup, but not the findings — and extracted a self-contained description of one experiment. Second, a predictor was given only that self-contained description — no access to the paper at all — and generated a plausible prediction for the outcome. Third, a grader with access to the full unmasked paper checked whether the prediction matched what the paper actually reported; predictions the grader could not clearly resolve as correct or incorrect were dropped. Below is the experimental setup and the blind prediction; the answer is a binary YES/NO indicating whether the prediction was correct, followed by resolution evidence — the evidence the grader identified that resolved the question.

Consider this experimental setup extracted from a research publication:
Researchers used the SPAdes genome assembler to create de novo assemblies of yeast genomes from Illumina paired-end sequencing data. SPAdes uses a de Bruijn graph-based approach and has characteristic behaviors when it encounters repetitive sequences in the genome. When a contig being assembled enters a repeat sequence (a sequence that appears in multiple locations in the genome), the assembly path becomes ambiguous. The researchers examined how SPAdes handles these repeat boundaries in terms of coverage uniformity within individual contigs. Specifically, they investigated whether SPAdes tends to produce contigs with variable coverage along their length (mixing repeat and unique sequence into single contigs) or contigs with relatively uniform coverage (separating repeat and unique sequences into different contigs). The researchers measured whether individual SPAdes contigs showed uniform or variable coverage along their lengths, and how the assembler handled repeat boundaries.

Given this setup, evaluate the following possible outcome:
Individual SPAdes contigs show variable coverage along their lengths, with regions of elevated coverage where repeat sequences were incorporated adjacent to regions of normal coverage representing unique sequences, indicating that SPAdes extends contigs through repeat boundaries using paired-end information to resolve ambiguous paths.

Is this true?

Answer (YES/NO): NO